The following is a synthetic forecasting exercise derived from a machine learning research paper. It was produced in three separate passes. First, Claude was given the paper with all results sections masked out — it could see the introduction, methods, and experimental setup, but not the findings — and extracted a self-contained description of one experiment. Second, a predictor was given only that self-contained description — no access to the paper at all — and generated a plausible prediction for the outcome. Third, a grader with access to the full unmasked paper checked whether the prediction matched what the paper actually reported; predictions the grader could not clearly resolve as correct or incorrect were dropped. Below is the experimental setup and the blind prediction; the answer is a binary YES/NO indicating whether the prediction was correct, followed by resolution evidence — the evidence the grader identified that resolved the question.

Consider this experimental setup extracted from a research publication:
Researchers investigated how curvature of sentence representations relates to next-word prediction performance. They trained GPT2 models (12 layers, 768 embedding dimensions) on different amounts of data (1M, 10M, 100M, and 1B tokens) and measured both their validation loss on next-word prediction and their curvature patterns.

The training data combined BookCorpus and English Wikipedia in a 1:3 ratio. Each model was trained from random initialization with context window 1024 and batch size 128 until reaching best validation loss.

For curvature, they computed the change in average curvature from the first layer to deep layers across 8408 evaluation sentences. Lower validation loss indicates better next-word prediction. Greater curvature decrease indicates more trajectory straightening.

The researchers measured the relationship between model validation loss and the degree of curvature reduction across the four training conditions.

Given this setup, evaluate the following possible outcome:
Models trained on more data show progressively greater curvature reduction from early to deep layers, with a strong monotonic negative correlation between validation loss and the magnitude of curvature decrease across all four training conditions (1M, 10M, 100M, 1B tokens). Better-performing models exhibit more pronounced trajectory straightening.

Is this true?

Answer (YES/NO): NO